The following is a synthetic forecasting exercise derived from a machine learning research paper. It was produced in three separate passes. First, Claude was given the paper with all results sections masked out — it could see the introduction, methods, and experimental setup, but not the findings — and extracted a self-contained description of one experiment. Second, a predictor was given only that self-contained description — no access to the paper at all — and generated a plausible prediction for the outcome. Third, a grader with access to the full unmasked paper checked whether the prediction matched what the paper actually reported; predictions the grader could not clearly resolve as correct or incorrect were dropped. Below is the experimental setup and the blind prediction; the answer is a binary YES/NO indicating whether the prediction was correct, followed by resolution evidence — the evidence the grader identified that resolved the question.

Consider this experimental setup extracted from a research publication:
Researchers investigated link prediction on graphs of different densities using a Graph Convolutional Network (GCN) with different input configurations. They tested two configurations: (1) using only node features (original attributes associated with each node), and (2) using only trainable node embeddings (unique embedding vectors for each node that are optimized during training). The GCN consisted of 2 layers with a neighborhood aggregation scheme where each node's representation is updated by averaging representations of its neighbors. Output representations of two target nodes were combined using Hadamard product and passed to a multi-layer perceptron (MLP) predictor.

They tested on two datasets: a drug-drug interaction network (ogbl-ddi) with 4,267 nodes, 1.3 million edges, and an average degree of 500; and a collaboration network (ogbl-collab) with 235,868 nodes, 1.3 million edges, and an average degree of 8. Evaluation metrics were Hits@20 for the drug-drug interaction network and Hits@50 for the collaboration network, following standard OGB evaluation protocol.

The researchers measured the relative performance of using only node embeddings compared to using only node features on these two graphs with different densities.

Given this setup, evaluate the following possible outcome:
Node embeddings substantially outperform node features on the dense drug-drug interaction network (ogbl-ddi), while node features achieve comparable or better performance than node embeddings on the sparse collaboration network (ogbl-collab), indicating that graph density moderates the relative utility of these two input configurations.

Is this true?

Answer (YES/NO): YES